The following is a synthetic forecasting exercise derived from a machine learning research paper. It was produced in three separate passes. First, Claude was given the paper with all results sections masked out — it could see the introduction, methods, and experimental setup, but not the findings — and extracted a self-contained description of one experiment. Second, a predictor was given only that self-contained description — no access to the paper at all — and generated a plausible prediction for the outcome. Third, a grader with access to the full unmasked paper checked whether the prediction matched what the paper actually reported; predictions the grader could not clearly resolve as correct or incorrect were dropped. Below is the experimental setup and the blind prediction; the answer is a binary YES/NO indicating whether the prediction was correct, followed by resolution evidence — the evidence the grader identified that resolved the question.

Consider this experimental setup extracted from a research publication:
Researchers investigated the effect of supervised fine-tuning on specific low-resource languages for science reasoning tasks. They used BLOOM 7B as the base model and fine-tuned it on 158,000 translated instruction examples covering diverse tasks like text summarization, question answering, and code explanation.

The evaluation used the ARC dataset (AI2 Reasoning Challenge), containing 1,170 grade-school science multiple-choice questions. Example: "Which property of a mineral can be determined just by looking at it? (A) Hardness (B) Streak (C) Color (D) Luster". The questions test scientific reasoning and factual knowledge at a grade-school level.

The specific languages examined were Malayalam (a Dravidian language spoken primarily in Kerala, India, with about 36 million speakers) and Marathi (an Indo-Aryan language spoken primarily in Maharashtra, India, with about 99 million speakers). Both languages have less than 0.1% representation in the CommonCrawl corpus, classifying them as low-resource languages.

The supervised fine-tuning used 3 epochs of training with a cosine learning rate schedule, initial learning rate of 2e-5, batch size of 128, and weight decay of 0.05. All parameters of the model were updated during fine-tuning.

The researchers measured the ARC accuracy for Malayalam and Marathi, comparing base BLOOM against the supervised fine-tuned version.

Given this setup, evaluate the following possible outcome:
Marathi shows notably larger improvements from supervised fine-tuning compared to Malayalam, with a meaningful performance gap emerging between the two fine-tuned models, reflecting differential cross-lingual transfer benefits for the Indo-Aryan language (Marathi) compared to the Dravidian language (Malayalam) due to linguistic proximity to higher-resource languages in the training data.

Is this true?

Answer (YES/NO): NO